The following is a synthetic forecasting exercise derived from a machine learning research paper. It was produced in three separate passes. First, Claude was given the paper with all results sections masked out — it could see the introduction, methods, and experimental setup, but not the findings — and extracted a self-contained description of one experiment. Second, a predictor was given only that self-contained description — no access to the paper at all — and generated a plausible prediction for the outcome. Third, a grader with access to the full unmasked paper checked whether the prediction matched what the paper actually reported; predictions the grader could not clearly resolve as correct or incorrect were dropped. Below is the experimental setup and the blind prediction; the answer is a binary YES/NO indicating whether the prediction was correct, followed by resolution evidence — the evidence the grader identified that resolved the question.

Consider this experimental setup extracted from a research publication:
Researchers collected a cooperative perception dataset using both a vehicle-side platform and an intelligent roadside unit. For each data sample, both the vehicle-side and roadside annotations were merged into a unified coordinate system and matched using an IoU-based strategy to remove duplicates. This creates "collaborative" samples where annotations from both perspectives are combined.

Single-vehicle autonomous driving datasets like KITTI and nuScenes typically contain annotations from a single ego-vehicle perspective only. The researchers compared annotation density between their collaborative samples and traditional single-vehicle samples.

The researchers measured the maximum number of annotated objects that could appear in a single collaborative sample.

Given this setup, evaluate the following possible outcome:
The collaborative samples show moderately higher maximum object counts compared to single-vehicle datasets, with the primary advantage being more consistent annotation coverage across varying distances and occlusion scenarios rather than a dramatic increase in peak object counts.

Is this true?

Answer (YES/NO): NO